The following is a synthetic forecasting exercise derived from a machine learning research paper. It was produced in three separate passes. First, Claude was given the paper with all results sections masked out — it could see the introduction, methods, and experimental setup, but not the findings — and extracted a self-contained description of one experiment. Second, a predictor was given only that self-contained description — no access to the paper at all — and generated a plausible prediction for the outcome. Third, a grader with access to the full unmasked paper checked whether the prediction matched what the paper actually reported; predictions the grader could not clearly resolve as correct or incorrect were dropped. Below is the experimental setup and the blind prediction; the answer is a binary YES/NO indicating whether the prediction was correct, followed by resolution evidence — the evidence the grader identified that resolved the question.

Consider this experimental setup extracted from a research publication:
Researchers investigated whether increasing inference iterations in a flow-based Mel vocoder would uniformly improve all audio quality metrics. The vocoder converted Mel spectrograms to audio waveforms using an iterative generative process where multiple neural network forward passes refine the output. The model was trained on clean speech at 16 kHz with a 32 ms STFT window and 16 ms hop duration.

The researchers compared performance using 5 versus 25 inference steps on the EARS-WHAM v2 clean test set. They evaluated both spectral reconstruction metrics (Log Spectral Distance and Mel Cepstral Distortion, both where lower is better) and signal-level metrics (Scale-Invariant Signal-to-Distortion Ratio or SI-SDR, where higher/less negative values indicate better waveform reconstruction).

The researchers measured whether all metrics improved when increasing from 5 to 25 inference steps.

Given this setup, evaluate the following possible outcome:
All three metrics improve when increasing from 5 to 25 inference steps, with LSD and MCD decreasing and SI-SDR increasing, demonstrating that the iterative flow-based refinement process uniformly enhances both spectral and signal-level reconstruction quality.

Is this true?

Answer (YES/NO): NO